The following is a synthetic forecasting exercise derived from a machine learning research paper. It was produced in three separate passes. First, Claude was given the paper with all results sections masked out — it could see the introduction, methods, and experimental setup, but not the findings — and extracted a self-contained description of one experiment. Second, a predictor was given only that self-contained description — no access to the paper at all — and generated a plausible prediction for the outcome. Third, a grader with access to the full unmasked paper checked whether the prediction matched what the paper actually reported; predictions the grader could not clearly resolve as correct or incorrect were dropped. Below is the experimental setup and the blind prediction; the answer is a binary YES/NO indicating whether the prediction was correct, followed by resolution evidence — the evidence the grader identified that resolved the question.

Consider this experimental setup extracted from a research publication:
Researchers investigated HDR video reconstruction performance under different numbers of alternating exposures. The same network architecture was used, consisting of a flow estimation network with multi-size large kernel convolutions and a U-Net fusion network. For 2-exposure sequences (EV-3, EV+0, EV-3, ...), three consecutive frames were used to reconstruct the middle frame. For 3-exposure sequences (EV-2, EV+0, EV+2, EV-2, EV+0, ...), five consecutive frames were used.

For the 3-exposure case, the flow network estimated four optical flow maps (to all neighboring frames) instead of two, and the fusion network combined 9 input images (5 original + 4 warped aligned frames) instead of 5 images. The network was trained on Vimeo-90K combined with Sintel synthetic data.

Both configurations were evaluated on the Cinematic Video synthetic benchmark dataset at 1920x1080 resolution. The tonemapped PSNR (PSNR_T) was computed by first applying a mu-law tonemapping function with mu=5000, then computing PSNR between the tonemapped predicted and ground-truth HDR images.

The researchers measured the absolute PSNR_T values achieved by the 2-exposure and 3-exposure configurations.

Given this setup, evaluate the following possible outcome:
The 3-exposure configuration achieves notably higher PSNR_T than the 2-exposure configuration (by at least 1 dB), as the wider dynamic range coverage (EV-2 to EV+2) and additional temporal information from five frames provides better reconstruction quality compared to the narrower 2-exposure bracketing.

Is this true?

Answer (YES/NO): NO